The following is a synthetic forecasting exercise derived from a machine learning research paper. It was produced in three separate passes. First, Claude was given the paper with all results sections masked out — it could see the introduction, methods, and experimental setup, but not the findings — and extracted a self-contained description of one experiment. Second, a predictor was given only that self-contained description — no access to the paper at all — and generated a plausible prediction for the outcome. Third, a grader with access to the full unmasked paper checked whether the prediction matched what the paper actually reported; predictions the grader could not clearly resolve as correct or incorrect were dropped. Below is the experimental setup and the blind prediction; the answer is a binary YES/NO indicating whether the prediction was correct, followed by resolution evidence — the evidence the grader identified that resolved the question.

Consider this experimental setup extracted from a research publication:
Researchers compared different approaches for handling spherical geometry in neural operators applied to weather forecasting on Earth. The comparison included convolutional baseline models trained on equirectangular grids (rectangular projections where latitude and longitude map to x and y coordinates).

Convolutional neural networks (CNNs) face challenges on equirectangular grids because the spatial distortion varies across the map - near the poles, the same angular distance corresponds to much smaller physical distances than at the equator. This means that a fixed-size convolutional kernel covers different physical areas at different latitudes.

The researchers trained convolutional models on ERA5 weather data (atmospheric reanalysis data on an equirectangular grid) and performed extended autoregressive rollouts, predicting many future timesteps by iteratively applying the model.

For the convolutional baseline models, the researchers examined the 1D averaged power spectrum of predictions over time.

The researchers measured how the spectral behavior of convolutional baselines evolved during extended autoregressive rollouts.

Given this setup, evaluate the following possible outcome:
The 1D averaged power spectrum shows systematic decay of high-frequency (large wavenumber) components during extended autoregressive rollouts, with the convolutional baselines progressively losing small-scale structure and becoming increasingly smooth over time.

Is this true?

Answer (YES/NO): NO